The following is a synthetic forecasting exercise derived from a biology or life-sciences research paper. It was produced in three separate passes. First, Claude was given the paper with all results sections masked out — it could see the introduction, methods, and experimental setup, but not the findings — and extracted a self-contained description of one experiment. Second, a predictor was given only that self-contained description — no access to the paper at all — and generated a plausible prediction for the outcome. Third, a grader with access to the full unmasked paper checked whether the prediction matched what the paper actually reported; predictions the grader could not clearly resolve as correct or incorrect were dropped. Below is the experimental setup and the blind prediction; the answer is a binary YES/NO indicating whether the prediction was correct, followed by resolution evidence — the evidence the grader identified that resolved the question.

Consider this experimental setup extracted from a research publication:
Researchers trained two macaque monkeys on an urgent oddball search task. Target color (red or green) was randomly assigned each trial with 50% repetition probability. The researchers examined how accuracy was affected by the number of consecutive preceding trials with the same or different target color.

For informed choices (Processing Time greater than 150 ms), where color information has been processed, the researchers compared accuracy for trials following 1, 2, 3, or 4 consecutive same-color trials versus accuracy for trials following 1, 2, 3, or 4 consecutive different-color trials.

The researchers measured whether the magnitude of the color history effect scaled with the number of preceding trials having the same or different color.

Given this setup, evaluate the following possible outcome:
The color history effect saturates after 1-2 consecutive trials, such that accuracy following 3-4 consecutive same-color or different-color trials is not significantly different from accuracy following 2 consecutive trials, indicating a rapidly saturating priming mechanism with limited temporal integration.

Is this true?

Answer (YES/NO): NO